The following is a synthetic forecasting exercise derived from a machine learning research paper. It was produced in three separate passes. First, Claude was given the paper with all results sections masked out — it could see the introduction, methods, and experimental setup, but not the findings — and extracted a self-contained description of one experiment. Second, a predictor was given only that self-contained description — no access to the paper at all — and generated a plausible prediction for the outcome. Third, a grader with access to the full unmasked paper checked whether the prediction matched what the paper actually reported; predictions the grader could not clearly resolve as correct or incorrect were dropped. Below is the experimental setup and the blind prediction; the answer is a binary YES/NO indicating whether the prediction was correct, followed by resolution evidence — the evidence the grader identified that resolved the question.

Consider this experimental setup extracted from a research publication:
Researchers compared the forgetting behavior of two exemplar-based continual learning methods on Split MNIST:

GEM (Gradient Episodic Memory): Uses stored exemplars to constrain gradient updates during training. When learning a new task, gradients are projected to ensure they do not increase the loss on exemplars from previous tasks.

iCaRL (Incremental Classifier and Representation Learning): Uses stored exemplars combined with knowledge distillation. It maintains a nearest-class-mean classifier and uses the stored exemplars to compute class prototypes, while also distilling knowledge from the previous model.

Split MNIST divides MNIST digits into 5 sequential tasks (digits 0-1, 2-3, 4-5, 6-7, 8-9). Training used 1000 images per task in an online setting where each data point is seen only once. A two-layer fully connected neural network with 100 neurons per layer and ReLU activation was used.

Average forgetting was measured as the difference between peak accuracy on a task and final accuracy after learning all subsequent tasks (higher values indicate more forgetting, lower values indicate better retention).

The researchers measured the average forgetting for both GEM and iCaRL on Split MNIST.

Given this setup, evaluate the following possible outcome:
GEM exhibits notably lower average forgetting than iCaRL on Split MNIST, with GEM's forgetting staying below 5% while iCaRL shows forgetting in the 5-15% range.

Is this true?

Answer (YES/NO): NO